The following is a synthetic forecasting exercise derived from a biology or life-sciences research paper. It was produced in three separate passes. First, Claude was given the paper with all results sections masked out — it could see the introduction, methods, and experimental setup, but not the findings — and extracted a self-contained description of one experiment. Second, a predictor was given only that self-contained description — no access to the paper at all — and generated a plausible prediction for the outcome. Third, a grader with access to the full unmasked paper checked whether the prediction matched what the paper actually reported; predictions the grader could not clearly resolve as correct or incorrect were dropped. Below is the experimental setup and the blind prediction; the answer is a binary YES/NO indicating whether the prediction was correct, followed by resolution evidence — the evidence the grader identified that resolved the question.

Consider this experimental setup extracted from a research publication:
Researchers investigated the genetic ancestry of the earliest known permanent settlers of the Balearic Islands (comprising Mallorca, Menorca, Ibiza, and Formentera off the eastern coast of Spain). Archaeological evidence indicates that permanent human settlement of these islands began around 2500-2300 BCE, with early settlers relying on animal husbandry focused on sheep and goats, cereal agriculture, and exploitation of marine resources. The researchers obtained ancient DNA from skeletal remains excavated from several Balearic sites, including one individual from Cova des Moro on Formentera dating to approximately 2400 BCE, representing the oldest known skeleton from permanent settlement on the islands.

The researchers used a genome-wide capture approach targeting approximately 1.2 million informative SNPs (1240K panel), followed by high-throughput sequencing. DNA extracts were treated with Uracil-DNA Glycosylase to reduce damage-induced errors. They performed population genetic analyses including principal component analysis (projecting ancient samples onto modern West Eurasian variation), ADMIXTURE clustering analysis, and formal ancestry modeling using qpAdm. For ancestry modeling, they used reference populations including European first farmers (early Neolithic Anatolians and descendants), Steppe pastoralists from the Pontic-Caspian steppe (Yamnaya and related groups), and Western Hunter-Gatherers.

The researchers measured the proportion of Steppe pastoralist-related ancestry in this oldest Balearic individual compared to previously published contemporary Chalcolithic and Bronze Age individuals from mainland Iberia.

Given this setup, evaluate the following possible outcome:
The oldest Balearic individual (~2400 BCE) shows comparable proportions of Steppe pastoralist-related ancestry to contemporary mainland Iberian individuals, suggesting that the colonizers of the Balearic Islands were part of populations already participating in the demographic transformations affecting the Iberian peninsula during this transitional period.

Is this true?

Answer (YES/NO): YES